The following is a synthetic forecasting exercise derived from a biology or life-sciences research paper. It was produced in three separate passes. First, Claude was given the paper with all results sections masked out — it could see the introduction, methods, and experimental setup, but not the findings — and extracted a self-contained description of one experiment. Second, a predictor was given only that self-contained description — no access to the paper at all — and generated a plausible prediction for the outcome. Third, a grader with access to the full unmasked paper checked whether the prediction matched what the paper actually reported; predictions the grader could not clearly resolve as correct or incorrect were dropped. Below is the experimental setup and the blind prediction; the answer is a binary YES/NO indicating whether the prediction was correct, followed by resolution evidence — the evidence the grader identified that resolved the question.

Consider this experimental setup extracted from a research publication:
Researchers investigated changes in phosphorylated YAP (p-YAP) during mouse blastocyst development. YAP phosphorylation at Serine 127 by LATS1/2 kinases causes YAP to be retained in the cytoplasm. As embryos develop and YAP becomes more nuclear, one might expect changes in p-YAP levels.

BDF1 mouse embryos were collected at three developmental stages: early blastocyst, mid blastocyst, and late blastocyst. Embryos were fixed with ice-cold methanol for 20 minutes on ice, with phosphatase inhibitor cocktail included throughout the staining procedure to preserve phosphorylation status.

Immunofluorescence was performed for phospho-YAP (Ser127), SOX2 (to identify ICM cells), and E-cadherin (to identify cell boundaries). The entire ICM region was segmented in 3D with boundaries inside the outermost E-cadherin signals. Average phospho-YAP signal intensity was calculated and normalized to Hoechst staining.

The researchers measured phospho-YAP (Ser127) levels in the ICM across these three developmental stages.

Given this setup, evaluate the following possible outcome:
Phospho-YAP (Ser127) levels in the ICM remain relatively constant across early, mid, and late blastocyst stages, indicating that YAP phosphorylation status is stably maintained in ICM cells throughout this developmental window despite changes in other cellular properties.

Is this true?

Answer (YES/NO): NO